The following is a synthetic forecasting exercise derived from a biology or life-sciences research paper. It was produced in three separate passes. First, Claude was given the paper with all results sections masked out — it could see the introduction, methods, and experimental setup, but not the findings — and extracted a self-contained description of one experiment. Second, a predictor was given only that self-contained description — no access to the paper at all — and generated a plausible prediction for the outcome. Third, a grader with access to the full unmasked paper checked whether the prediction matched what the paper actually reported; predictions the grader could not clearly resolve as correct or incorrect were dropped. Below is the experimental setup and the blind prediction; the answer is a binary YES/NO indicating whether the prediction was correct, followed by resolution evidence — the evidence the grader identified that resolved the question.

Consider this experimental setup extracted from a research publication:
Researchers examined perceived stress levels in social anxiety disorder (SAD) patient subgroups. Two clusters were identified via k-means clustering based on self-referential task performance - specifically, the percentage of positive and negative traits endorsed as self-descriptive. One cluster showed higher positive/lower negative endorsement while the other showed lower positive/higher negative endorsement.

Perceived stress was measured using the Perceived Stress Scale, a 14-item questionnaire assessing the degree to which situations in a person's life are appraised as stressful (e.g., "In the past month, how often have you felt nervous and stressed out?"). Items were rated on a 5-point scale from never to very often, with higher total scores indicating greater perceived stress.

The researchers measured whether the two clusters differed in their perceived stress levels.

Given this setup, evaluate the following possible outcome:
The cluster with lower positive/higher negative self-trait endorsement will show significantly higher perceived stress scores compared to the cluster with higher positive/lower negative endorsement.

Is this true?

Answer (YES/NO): YES